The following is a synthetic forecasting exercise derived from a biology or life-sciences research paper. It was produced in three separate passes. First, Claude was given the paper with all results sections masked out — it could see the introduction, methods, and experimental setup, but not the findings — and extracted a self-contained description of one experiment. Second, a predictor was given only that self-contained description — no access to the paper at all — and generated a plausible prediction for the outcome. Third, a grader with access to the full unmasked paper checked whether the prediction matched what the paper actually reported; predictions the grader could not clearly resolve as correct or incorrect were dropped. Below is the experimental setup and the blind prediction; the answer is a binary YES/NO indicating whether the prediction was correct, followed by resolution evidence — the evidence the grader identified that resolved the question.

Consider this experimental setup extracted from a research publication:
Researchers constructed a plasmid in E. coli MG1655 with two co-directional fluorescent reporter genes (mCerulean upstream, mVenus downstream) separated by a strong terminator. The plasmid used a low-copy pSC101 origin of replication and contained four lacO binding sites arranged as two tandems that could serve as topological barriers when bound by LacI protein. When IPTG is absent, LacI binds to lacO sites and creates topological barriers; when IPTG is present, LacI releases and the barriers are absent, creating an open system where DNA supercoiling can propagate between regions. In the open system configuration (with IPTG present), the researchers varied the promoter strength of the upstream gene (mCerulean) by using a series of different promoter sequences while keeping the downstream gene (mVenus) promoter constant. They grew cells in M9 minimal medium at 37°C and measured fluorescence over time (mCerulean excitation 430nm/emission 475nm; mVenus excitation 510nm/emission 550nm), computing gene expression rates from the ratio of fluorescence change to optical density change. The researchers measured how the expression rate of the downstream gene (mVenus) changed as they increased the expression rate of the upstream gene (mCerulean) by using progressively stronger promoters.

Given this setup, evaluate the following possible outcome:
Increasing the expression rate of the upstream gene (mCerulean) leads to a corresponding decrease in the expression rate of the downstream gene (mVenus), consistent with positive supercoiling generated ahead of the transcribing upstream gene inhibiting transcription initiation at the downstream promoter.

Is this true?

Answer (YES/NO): YES